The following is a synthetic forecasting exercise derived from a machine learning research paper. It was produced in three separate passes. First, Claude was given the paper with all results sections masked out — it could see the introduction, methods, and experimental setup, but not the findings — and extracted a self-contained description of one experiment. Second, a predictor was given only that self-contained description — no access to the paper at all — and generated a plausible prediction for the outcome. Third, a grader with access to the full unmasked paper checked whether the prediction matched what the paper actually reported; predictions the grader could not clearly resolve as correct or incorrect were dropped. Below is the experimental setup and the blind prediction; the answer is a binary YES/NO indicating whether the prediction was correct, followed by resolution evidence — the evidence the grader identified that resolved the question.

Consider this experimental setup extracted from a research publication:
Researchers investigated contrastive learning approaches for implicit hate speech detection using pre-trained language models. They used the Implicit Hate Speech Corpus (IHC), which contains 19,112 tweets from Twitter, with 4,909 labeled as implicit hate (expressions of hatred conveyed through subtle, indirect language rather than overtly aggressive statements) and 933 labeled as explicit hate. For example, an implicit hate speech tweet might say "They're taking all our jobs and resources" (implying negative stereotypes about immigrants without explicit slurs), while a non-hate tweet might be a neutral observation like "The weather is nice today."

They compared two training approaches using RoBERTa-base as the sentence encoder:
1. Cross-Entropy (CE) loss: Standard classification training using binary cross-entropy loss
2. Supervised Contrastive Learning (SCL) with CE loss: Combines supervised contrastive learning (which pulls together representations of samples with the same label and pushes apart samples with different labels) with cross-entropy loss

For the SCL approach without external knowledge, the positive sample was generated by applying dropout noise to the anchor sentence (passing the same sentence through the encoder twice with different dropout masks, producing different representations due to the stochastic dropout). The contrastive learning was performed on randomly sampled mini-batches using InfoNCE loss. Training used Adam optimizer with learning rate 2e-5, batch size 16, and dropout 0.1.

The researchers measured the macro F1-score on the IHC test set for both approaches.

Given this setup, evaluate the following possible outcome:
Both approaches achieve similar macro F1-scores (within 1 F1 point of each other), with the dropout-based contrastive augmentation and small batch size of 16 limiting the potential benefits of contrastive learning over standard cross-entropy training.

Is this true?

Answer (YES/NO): NO